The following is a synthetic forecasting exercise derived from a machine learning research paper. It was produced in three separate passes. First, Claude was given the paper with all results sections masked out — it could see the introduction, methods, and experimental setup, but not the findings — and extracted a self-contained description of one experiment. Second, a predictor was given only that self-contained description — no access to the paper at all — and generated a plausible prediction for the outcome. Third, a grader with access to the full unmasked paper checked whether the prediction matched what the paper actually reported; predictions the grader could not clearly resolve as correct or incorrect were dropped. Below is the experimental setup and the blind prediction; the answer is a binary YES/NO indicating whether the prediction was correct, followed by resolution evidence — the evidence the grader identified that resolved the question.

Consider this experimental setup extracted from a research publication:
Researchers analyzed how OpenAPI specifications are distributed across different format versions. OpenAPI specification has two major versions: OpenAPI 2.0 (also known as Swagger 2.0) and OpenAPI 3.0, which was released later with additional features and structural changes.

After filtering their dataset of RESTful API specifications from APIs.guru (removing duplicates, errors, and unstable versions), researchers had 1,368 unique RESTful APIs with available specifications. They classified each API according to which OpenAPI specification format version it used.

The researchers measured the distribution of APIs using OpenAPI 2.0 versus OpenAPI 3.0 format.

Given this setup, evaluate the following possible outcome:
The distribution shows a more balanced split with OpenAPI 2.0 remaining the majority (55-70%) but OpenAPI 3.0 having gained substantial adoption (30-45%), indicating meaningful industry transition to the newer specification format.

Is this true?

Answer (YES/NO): NO